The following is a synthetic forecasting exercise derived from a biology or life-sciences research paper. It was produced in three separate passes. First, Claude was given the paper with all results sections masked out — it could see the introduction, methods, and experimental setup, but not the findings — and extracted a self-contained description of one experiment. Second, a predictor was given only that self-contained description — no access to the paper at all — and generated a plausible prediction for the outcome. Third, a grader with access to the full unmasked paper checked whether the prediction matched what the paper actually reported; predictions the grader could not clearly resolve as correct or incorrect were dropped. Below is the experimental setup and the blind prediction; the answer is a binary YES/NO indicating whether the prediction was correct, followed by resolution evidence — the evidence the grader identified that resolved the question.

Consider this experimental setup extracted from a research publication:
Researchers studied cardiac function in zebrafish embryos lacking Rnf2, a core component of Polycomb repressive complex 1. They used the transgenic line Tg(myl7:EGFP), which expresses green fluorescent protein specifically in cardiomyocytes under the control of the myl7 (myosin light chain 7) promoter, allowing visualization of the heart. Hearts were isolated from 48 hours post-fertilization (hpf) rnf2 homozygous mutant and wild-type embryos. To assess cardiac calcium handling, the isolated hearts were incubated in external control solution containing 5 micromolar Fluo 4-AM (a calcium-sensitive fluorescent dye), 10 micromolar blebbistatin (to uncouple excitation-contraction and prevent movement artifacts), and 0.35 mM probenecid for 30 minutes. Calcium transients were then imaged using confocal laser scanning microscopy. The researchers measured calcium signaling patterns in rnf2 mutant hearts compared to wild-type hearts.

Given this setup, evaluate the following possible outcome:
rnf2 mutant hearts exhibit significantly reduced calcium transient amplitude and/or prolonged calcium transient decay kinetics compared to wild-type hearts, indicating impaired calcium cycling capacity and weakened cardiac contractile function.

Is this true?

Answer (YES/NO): YES